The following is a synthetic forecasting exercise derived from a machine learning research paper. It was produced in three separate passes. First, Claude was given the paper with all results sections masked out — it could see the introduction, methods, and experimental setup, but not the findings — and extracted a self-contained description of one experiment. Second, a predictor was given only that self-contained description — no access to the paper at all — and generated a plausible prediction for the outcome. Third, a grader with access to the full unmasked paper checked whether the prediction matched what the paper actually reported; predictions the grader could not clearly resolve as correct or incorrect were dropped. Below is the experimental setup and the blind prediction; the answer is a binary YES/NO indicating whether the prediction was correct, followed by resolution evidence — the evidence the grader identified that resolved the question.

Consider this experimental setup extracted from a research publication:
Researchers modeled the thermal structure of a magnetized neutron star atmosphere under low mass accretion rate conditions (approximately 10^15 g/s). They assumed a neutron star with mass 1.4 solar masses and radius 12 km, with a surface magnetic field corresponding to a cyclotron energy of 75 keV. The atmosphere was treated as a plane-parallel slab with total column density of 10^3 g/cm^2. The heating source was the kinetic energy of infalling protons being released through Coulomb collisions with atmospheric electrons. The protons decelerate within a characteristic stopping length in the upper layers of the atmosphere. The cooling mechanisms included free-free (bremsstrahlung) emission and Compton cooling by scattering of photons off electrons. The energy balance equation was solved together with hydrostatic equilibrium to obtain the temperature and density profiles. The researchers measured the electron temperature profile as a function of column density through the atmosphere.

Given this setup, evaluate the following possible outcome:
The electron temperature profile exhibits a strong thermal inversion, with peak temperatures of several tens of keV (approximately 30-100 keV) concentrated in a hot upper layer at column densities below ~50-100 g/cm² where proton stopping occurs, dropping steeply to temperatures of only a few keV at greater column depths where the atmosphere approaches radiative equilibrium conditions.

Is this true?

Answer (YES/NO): NO